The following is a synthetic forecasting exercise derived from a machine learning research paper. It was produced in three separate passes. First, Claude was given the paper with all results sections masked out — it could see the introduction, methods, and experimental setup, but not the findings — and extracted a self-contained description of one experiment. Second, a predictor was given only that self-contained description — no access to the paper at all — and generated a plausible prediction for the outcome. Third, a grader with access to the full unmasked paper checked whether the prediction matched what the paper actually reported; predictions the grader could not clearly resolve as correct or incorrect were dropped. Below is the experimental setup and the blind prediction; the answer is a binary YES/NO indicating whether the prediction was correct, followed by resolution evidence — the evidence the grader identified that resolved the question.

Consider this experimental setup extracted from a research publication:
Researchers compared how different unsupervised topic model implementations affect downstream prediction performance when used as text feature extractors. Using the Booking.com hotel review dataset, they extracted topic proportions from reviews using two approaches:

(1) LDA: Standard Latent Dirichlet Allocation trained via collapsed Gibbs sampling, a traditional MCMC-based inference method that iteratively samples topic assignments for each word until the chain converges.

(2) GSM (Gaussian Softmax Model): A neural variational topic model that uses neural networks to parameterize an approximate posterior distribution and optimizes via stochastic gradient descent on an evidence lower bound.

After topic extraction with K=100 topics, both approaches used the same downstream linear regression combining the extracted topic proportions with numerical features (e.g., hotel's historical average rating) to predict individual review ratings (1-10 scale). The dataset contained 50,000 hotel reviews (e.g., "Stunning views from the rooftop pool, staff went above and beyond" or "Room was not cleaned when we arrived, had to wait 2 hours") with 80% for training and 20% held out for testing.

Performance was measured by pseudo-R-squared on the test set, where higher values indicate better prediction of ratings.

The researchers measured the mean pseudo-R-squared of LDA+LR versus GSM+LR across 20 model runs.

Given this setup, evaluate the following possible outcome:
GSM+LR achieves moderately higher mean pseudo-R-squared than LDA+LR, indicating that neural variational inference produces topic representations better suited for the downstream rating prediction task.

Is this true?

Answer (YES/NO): NO